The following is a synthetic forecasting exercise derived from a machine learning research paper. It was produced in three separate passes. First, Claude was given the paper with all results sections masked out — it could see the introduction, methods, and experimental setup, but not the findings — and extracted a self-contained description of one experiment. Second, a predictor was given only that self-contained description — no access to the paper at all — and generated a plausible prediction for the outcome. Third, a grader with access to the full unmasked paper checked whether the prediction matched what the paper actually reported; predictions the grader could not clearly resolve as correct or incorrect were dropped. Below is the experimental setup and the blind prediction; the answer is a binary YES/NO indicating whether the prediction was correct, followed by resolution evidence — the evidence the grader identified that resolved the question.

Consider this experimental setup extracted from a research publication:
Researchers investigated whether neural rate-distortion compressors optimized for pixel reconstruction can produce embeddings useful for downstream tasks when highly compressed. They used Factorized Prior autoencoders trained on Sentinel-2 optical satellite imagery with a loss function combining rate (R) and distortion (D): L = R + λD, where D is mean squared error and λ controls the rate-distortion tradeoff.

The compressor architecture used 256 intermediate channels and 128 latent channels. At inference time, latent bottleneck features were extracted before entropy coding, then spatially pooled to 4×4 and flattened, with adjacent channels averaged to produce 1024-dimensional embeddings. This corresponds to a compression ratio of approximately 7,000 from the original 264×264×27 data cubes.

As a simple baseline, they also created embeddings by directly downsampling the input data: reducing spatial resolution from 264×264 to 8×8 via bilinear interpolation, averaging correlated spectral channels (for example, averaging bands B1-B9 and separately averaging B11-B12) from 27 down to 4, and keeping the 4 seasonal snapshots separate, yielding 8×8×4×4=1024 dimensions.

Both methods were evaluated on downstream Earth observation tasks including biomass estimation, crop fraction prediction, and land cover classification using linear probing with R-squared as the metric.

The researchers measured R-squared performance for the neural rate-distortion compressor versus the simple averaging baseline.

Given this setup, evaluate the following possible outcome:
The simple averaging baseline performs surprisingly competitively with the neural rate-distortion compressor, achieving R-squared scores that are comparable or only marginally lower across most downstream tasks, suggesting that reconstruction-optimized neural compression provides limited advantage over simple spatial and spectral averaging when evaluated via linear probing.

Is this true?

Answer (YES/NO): NO